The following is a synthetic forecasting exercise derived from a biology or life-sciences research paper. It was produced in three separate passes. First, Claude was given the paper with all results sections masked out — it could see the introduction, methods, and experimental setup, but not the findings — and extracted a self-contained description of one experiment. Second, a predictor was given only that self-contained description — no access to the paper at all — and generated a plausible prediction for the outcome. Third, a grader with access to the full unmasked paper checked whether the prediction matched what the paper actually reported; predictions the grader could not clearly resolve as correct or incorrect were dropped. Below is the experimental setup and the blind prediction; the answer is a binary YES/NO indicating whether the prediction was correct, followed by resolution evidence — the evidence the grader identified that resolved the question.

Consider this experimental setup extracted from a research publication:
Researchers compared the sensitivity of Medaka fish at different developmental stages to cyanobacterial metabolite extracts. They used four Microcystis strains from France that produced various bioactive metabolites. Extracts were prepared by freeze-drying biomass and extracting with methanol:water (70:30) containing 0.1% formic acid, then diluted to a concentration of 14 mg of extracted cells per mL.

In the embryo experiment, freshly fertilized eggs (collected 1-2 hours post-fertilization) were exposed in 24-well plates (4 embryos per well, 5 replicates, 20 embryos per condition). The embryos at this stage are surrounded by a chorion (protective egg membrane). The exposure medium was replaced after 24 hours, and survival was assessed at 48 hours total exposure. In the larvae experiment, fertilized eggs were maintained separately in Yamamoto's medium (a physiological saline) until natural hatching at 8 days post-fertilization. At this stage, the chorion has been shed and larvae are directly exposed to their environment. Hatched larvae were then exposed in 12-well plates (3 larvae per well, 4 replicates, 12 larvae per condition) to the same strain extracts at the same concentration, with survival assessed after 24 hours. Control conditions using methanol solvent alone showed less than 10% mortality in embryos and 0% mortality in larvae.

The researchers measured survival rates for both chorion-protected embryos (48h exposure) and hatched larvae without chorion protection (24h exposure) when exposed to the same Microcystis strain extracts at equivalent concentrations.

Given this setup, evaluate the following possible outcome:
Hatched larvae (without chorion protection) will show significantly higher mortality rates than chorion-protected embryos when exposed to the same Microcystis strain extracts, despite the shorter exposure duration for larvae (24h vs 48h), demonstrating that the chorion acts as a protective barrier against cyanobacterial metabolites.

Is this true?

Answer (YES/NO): NO